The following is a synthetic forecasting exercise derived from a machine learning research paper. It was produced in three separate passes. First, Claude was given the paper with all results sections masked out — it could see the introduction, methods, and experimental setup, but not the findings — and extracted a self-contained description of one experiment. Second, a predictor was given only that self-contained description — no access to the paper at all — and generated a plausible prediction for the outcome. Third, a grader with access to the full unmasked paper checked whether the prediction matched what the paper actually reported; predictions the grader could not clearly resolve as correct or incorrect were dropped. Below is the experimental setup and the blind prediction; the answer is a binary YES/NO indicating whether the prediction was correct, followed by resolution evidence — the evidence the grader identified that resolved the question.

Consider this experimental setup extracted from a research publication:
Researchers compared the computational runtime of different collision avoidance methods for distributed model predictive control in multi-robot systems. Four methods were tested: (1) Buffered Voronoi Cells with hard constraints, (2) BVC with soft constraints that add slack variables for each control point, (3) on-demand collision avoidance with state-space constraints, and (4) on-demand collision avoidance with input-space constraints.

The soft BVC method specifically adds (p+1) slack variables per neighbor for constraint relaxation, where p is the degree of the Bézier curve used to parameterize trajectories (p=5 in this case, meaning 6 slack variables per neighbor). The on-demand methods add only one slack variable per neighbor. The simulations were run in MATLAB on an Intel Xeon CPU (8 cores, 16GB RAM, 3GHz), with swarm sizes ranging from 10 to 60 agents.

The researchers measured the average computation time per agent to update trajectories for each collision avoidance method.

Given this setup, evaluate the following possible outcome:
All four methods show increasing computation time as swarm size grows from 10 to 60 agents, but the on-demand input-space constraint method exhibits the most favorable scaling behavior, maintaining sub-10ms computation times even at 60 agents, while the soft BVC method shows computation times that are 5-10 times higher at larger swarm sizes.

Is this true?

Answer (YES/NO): NO